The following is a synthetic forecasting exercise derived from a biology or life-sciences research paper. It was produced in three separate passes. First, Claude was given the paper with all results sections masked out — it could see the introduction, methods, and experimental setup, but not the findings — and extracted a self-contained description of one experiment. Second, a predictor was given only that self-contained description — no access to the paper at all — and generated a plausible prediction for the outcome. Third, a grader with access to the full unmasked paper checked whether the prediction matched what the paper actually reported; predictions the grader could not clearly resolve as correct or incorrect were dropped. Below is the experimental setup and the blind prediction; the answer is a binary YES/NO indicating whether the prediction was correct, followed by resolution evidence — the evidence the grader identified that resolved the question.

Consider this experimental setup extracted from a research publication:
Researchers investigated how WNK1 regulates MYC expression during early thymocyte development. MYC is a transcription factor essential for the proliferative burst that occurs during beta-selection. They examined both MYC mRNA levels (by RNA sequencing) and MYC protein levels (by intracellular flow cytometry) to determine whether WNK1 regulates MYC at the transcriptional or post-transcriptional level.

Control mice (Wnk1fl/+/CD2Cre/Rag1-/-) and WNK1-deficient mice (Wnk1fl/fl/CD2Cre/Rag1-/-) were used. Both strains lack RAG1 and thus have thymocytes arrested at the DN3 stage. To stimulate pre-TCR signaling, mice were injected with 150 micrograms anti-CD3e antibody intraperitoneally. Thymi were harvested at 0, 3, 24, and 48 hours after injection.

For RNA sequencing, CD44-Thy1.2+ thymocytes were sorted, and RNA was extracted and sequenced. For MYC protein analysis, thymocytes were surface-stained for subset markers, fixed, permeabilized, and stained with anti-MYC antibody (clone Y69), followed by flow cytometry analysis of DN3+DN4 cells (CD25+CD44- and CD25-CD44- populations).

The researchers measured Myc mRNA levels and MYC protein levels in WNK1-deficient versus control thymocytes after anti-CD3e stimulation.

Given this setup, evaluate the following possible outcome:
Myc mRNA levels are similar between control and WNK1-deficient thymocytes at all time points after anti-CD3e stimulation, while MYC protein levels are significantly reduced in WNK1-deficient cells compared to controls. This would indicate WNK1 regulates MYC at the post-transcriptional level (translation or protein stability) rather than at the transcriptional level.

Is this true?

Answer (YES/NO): YES